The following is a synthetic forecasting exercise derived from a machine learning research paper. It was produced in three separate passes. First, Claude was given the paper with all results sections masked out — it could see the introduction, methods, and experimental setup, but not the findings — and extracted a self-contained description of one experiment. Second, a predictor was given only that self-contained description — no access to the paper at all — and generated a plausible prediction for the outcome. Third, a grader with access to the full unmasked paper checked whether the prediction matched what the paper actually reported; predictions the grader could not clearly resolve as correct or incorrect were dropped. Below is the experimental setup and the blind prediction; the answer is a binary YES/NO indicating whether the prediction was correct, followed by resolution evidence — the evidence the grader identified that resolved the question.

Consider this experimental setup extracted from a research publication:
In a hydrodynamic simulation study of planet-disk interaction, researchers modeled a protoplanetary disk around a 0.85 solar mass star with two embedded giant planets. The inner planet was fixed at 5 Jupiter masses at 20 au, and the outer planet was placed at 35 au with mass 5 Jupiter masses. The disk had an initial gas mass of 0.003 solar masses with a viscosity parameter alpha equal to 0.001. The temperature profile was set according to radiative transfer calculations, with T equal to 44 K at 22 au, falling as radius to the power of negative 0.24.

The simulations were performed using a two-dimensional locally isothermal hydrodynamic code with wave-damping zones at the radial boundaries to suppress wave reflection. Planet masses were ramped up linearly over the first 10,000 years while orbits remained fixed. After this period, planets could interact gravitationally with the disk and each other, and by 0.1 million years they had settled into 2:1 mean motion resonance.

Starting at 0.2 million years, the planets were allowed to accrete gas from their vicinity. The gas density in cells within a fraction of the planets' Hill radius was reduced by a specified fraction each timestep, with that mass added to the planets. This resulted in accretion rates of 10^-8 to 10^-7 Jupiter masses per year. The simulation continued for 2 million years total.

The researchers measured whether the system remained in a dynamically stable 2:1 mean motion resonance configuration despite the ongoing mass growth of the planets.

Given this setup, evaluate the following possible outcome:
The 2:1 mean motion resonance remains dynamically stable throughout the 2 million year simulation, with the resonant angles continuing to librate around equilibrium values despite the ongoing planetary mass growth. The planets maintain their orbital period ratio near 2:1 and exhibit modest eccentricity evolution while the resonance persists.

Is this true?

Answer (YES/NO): YES